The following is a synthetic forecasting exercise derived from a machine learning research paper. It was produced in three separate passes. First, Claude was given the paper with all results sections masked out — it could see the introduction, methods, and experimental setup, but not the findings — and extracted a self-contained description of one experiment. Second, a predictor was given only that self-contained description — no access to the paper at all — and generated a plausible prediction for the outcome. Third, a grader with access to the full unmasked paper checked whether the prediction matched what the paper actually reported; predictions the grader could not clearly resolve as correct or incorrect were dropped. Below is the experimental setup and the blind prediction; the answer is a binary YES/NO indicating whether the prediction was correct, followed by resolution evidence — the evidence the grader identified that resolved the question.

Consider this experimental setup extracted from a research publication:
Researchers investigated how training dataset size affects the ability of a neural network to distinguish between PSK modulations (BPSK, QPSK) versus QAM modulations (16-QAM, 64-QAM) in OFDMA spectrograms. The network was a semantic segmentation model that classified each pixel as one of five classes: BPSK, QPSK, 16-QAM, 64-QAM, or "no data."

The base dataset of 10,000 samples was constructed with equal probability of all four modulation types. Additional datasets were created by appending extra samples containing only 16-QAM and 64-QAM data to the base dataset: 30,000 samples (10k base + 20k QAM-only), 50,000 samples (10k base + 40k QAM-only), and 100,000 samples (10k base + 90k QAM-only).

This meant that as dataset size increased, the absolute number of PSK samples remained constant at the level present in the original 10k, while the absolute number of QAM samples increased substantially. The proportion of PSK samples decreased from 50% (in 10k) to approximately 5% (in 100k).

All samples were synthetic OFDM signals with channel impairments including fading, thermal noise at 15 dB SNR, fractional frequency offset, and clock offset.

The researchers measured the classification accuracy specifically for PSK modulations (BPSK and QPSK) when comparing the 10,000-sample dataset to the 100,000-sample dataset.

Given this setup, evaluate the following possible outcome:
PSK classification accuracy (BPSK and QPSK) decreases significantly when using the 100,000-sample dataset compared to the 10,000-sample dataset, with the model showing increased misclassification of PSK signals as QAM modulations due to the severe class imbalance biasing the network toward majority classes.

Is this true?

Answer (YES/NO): NO